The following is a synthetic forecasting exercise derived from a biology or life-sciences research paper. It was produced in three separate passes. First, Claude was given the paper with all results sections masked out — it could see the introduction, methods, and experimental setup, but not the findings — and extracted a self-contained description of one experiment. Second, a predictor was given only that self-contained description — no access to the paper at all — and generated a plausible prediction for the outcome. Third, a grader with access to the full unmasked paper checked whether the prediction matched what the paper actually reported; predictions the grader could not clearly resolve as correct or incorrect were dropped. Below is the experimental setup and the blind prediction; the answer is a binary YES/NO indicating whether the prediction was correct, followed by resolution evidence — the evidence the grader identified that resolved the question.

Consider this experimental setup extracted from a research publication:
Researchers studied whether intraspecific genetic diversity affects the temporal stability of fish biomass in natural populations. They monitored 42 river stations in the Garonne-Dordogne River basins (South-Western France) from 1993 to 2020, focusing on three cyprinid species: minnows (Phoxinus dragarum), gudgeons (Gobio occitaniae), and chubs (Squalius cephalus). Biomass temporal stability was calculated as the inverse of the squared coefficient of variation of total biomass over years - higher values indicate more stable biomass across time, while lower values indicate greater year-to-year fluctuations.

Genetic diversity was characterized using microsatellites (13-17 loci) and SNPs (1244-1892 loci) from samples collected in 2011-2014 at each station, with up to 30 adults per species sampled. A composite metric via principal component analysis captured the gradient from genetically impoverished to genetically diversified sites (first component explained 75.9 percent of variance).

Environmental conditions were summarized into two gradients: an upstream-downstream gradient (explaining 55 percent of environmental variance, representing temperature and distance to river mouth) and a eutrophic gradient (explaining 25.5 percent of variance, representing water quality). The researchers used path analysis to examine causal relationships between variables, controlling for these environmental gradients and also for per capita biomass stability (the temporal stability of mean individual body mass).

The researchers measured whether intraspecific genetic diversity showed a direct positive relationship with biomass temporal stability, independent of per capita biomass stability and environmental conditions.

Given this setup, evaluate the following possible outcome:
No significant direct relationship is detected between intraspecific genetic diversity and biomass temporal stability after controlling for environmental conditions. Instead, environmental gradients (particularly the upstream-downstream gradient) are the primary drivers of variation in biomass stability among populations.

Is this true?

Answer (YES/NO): NO